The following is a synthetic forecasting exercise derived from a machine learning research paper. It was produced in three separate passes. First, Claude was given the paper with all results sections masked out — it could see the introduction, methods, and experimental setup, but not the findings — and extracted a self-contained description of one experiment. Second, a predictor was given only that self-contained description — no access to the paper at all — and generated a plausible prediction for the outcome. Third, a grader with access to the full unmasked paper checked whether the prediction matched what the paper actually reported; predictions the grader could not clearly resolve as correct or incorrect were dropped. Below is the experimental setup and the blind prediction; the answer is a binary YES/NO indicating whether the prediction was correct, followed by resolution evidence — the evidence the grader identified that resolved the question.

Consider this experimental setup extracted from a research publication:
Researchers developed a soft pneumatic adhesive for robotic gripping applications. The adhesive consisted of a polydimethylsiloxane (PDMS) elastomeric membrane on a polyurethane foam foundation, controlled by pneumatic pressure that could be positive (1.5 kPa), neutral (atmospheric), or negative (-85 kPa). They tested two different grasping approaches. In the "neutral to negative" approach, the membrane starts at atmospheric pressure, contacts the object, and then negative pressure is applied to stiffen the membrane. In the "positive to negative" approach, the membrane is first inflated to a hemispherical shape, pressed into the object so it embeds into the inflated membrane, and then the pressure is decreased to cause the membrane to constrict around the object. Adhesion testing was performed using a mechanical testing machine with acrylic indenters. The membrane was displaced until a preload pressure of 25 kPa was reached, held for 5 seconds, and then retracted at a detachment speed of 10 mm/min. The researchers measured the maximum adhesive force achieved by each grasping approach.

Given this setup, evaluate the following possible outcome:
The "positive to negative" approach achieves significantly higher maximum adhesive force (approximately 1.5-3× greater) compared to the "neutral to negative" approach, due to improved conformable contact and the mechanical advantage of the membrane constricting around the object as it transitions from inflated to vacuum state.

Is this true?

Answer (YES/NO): YES